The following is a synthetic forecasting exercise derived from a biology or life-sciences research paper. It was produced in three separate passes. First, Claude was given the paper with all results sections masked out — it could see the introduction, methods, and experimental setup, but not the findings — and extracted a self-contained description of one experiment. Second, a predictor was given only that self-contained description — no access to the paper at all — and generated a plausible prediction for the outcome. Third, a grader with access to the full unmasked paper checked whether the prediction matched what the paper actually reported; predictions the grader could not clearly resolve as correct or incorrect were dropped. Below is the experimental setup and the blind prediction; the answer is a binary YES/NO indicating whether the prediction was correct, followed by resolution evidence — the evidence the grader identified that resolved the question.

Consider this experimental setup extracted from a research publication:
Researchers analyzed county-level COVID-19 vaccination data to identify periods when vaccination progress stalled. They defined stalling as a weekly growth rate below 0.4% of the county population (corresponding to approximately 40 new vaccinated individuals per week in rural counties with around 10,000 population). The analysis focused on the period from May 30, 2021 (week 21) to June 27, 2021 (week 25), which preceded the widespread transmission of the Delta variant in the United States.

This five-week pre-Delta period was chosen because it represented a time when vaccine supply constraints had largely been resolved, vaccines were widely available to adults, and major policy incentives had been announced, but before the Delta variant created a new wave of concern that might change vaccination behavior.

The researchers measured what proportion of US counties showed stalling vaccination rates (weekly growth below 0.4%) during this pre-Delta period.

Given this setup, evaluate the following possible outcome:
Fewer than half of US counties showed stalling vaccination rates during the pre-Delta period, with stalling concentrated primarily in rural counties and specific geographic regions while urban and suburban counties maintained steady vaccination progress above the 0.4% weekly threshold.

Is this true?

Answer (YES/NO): NO